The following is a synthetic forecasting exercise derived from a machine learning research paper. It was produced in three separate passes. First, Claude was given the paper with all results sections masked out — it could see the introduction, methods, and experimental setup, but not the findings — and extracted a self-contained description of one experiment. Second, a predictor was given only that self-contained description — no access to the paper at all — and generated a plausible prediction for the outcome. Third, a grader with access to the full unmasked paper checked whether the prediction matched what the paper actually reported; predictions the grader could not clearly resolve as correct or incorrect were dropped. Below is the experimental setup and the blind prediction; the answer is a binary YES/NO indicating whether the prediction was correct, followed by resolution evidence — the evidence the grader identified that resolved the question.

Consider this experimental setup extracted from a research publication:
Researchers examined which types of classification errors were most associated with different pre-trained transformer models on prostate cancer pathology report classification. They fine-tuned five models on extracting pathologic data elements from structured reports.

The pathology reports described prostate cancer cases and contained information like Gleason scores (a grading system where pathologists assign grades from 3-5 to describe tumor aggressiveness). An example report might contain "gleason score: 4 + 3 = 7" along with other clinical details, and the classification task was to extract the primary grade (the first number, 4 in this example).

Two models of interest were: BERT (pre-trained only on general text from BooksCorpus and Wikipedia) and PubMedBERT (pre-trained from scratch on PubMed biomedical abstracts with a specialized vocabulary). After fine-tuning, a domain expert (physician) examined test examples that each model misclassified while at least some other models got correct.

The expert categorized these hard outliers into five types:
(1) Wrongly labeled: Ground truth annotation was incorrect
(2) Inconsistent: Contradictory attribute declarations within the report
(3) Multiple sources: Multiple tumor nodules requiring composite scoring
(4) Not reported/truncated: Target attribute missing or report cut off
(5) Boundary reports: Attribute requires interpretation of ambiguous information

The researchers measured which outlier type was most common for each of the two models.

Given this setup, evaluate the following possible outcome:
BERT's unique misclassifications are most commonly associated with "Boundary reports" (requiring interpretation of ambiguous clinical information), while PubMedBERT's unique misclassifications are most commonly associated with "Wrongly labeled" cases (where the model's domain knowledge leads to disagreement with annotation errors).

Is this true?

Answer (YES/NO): NO